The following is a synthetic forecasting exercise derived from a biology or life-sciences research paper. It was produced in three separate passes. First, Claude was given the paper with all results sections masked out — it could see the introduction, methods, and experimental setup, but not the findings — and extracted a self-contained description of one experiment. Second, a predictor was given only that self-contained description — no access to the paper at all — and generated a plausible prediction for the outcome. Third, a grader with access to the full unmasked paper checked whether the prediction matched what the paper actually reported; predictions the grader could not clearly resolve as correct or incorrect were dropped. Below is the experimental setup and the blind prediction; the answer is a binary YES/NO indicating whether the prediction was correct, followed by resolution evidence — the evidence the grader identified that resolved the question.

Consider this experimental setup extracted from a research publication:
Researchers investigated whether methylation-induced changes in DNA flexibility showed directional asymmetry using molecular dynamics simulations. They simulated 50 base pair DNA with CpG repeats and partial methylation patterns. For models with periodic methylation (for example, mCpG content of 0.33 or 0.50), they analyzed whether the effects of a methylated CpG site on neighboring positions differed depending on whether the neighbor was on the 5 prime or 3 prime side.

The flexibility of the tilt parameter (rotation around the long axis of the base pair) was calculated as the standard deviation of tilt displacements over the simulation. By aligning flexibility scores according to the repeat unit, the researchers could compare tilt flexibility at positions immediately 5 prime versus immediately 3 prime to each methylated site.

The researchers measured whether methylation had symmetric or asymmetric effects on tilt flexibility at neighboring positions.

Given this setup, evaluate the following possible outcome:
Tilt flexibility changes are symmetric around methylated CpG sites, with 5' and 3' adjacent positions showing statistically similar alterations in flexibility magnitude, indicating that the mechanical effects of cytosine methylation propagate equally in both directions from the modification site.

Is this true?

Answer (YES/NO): YES